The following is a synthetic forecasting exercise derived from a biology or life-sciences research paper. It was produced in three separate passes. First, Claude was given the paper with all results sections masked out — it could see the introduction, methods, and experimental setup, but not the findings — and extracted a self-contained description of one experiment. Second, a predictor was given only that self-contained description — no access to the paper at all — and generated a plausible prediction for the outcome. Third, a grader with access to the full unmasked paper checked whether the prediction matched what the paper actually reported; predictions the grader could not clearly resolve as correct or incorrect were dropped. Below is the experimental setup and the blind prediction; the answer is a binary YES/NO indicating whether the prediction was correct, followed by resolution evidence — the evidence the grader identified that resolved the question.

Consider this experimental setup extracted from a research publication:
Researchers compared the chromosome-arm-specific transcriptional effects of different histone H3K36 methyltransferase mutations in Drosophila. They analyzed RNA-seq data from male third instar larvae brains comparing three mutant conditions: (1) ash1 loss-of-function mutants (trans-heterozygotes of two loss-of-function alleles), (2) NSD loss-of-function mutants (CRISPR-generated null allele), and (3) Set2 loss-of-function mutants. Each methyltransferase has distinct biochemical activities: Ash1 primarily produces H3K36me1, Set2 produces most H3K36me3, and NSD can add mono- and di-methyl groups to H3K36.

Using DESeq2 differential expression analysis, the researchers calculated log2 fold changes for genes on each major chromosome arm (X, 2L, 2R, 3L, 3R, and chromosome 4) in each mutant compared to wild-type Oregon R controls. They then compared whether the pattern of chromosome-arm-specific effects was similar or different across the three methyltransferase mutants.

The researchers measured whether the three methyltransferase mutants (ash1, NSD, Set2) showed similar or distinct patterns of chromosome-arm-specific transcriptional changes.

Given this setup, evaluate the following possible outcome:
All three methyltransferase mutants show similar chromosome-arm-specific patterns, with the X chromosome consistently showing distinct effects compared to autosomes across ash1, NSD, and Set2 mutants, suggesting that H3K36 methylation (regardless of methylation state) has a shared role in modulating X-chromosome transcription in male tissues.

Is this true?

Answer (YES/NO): NO